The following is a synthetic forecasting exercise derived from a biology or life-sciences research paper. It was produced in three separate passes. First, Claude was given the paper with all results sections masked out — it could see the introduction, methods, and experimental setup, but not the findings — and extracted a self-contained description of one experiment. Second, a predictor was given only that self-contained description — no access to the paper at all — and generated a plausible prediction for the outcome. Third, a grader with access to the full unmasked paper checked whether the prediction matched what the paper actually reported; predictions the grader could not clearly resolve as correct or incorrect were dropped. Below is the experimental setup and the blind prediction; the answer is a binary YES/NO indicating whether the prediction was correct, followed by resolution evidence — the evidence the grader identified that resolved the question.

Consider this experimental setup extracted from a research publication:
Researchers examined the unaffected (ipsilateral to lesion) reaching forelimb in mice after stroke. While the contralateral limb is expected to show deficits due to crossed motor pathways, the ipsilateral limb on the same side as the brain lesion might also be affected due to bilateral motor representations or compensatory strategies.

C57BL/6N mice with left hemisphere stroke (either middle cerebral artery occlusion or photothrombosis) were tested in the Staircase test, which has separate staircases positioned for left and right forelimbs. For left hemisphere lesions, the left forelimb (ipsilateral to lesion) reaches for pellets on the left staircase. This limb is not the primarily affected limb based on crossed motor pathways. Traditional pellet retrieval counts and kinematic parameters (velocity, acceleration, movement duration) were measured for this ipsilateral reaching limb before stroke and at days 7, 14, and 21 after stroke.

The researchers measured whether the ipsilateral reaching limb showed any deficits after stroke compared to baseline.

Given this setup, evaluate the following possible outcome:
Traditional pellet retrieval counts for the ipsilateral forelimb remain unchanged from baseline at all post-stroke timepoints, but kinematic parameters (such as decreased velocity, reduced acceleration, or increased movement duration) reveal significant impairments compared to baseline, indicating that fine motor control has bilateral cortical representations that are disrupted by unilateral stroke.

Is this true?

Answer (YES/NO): NO